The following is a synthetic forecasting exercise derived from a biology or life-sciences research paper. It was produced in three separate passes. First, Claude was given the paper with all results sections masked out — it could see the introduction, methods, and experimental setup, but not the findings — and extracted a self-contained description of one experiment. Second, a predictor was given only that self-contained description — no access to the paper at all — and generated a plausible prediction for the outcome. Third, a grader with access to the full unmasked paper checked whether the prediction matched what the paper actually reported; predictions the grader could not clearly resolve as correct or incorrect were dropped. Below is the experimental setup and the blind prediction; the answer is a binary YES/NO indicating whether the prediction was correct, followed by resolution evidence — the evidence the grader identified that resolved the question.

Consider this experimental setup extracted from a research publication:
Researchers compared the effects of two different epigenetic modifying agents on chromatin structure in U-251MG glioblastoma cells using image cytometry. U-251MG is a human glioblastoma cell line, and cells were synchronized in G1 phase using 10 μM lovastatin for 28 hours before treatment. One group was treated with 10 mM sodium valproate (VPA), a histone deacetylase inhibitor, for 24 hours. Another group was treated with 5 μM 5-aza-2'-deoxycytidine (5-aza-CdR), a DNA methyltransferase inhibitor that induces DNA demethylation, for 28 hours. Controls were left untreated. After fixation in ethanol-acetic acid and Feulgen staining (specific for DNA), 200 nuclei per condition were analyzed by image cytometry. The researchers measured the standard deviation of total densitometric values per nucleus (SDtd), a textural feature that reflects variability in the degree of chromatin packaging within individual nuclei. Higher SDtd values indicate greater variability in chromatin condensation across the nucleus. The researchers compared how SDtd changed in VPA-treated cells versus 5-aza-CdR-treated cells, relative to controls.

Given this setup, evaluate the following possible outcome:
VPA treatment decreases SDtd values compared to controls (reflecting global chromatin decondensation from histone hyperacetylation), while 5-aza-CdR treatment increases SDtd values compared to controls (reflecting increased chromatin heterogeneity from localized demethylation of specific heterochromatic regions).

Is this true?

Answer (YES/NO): NO